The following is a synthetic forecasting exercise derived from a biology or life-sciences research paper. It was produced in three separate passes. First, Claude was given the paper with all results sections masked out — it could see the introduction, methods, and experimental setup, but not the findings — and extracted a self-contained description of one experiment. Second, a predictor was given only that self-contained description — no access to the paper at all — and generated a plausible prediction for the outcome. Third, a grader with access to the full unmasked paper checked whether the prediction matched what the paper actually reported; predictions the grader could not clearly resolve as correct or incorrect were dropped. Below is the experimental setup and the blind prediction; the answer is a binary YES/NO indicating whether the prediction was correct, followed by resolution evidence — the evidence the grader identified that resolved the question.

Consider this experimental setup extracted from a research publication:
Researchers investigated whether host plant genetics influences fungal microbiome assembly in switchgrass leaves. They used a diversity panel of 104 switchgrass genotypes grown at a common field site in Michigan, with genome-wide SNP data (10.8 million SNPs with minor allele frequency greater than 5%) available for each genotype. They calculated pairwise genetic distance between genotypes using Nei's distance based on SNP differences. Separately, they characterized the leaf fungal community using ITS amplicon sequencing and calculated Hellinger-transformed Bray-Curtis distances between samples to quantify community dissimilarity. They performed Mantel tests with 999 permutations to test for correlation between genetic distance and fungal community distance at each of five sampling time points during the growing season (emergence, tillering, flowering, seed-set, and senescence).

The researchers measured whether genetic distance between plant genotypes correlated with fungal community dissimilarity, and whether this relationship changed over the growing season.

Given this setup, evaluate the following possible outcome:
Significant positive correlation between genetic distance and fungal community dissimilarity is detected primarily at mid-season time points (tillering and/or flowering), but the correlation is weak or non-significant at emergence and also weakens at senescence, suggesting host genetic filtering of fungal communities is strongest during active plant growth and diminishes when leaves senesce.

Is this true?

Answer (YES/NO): NO